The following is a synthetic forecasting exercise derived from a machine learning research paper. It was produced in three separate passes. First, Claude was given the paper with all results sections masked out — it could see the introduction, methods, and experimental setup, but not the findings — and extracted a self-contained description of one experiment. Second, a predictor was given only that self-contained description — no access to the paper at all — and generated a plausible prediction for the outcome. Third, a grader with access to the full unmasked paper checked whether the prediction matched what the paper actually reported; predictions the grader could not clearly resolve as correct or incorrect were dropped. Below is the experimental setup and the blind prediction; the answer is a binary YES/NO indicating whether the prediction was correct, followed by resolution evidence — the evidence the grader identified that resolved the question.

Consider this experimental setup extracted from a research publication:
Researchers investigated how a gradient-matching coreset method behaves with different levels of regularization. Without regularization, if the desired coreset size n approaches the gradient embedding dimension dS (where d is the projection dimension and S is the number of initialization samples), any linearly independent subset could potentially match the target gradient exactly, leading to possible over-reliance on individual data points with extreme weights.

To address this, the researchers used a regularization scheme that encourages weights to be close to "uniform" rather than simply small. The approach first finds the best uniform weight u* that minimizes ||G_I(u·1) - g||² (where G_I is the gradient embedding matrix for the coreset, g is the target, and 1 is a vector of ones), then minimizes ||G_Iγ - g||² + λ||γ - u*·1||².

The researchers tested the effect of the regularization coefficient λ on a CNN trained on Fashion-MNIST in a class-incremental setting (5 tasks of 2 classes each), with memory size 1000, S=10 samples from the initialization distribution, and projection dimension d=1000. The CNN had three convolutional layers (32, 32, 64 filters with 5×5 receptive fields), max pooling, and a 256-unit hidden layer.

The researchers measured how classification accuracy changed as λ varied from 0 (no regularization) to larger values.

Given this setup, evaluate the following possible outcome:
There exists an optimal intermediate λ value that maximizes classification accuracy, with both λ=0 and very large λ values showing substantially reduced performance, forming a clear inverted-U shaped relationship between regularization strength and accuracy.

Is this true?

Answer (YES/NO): NO